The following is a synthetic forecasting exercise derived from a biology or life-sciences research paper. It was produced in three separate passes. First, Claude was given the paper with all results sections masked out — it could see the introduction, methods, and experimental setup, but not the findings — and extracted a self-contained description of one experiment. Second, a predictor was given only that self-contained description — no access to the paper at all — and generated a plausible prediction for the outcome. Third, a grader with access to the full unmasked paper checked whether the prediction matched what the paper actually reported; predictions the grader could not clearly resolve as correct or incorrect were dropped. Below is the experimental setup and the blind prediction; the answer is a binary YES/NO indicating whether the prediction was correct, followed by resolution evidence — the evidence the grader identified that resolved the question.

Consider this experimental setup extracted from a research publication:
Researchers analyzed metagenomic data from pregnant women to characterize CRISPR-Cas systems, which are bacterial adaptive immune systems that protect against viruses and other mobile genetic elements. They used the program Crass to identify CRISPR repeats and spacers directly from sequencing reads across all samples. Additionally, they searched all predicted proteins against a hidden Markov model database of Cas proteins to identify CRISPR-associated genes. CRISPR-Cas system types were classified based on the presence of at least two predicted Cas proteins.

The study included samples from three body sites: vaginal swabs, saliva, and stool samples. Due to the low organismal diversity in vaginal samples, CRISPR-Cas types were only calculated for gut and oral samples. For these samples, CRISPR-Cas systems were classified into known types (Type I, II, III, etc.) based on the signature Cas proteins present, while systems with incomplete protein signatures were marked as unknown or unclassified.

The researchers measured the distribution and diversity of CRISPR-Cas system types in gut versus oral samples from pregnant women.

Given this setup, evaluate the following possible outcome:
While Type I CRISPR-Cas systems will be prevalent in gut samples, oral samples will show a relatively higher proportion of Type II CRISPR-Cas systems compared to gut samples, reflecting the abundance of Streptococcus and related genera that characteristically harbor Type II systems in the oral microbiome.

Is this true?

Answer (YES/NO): YES